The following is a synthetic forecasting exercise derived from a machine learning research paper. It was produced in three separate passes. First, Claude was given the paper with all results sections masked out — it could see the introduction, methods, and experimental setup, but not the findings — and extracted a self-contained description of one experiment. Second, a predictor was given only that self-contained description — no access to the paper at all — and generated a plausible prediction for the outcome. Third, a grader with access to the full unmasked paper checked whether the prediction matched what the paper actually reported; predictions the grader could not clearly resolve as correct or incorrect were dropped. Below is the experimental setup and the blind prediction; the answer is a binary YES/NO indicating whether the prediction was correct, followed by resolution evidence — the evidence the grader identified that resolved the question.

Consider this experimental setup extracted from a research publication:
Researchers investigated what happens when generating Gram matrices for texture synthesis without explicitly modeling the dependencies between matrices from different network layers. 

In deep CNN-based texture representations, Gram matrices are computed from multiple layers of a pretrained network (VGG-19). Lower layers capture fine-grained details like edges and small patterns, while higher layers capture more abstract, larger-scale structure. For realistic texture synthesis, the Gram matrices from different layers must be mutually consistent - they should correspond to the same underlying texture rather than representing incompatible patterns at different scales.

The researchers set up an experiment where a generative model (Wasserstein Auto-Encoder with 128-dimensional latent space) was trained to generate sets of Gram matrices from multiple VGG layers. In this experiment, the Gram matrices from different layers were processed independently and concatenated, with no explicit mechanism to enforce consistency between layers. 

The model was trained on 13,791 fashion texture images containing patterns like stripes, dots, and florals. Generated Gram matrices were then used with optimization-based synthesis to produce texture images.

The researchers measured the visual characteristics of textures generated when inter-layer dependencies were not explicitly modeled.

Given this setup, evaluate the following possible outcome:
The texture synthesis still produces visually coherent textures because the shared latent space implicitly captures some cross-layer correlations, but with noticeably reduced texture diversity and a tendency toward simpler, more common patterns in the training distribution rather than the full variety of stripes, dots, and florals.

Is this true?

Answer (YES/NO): NO